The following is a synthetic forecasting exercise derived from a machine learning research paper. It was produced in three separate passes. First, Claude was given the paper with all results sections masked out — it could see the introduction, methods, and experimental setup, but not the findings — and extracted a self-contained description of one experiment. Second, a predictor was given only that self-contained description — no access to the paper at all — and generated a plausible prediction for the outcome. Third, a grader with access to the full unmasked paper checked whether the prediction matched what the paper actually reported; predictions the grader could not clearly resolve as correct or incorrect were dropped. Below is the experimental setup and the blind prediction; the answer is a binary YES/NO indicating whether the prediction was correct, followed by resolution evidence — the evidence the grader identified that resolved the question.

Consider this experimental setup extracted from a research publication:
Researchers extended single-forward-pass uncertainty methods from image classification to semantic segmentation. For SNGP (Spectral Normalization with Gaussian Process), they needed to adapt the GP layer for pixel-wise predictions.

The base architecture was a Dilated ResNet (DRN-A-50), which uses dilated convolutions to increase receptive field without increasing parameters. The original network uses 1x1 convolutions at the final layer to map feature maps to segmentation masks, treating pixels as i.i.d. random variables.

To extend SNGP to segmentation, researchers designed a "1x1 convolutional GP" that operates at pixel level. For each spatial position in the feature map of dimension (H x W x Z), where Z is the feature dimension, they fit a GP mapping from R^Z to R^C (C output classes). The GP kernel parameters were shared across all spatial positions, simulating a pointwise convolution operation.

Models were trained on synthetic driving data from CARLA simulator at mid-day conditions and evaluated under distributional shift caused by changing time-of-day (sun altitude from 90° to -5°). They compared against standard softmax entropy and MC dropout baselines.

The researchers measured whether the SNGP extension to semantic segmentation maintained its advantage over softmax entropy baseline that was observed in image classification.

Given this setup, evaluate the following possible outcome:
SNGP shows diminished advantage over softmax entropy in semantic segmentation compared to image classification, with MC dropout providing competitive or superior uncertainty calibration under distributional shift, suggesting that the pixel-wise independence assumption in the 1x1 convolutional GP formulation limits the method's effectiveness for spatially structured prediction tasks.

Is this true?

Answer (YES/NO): NO